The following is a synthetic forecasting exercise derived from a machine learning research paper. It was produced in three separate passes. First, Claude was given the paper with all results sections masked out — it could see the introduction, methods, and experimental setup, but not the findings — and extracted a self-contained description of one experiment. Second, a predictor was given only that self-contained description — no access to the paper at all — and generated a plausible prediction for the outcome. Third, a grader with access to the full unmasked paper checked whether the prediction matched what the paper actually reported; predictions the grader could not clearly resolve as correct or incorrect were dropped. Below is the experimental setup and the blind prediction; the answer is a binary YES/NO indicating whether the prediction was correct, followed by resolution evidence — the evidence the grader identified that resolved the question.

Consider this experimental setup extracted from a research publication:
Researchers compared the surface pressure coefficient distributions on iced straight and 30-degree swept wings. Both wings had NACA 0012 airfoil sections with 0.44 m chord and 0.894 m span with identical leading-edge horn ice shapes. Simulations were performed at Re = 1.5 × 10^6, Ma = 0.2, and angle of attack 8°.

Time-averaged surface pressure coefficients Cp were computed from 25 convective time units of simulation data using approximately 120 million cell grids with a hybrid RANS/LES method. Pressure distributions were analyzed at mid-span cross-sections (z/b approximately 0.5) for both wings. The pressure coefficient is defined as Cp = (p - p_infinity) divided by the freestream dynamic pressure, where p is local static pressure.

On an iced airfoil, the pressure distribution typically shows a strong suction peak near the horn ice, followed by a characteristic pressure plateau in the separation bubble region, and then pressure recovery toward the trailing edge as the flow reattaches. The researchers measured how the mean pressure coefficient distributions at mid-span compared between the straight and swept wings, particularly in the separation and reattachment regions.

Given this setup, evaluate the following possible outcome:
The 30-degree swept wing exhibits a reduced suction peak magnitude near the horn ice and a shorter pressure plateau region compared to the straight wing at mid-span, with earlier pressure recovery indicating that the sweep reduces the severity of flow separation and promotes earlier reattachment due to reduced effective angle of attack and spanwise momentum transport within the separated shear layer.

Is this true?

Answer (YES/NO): NO